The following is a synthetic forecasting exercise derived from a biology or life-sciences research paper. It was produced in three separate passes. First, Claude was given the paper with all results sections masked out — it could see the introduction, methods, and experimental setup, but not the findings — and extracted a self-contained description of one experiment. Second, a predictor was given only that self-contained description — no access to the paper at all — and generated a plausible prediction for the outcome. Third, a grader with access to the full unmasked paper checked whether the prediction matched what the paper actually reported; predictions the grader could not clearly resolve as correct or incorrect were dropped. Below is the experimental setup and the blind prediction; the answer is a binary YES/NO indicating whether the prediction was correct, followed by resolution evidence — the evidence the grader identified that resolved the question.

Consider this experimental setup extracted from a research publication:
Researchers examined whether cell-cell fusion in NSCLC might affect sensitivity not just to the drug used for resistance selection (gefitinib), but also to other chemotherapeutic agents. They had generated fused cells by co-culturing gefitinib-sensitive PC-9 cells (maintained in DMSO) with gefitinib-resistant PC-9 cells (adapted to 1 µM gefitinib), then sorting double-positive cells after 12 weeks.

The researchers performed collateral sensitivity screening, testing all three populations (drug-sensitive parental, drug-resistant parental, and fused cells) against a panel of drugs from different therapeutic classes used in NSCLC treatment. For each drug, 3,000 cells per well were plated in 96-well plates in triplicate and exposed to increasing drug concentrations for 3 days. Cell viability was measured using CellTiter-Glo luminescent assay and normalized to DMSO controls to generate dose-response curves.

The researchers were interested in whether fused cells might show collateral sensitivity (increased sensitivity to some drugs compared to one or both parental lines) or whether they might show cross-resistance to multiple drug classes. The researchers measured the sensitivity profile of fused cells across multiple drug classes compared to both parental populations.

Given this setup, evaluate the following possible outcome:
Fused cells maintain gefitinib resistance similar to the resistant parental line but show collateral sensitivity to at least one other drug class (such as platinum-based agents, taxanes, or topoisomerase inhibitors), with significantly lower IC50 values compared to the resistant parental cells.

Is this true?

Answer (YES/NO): NO